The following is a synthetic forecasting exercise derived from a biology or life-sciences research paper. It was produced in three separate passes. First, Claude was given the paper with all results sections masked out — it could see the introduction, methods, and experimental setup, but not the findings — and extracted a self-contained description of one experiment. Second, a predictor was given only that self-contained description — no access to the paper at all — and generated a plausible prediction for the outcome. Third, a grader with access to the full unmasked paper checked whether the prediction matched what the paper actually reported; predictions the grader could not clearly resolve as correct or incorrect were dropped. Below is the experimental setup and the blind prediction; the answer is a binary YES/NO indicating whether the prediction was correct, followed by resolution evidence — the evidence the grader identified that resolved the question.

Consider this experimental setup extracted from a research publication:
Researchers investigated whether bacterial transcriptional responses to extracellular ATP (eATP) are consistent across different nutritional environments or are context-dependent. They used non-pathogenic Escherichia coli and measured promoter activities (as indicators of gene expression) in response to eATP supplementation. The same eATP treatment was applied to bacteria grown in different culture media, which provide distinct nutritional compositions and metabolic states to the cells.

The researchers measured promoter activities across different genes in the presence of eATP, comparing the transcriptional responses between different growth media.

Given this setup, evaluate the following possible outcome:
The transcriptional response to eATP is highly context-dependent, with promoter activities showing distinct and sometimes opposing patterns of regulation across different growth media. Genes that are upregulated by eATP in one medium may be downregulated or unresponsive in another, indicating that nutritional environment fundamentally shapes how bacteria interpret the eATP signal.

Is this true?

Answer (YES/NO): YES